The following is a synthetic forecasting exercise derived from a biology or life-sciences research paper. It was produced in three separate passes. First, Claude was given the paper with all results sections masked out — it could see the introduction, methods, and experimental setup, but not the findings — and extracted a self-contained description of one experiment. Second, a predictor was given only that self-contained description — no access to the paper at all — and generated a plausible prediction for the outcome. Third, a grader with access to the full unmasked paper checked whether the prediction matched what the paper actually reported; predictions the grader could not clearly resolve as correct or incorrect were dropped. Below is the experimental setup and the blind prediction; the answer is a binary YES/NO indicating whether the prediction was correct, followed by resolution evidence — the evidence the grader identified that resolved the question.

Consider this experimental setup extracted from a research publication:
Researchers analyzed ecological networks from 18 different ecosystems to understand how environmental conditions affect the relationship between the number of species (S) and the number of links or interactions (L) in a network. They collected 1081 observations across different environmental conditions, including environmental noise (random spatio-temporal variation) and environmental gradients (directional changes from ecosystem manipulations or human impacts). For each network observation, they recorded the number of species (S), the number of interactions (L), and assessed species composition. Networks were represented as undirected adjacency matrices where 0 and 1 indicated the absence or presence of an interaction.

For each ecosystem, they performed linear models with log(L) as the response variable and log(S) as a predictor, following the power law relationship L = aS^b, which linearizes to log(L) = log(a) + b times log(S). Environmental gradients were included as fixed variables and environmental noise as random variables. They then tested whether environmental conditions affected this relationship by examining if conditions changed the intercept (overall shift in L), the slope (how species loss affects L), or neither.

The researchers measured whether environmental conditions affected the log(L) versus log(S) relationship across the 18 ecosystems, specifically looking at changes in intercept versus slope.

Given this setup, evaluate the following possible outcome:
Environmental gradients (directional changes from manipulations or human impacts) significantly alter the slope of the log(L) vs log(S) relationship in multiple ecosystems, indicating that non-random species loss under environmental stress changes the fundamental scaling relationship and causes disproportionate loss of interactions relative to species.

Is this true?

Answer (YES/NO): NO